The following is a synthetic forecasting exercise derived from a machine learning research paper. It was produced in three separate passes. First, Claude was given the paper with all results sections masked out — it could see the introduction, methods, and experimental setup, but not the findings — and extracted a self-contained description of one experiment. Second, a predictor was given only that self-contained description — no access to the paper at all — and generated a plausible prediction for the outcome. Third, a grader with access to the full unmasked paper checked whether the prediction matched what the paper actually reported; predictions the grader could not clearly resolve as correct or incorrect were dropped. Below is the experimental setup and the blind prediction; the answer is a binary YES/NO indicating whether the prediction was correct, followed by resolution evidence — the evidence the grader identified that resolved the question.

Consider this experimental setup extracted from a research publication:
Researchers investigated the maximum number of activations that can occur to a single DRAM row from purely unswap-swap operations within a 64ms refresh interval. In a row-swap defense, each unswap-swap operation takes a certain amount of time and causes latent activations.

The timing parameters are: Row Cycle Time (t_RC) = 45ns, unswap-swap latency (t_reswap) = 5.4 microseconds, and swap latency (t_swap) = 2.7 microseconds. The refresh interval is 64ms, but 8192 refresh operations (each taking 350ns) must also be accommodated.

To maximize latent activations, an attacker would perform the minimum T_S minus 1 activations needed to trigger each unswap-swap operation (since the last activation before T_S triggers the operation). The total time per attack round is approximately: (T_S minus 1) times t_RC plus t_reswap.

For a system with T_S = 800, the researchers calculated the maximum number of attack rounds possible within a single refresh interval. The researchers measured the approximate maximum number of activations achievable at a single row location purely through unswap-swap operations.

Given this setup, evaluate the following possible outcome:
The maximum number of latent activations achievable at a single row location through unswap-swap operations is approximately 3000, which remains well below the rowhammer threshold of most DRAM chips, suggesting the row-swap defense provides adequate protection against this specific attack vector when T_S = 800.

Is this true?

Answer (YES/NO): NO